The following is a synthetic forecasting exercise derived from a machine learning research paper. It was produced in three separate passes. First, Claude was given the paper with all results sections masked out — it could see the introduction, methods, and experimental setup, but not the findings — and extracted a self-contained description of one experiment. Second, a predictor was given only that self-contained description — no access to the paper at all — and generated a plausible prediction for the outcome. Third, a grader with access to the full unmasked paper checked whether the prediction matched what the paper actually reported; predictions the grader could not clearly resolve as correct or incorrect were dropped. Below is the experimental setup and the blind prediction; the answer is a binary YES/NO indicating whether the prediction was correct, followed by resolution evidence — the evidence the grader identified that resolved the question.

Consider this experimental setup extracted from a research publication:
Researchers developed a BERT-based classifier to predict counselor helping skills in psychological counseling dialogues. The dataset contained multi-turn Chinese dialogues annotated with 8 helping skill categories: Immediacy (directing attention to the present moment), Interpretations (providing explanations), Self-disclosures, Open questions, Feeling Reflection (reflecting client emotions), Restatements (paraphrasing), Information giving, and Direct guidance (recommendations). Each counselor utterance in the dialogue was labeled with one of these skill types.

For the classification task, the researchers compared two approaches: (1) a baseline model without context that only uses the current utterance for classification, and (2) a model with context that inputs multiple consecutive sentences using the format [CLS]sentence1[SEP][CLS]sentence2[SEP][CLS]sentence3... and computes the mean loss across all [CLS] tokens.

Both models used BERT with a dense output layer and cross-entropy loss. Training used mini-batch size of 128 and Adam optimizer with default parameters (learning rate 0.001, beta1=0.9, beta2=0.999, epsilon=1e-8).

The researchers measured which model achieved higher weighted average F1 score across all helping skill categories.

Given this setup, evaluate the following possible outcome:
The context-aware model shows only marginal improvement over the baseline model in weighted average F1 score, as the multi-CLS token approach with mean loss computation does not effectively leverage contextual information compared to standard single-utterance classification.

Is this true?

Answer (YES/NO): NO